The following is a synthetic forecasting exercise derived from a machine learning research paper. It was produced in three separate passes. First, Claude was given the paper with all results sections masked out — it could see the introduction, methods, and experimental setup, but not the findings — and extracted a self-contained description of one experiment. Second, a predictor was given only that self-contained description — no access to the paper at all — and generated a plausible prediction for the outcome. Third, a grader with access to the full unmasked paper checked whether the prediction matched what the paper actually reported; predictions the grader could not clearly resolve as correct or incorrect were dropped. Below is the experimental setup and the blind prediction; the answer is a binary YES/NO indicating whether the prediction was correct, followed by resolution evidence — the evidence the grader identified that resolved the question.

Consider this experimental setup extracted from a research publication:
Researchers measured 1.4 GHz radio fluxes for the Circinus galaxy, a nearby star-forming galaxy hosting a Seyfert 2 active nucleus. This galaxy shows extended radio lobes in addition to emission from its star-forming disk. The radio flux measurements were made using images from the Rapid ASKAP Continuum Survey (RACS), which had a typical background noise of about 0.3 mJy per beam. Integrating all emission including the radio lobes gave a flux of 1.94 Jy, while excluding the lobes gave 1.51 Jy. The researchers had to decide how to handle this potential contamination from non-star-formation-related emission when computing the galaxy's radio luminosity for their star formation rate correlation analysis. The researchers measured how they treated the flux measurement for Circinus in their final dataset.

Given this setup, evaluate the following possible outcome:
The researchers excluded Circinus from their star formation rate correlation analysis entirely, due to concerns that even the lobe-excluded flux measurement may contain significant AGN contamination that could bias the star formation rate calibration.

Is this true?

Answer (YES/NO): NO